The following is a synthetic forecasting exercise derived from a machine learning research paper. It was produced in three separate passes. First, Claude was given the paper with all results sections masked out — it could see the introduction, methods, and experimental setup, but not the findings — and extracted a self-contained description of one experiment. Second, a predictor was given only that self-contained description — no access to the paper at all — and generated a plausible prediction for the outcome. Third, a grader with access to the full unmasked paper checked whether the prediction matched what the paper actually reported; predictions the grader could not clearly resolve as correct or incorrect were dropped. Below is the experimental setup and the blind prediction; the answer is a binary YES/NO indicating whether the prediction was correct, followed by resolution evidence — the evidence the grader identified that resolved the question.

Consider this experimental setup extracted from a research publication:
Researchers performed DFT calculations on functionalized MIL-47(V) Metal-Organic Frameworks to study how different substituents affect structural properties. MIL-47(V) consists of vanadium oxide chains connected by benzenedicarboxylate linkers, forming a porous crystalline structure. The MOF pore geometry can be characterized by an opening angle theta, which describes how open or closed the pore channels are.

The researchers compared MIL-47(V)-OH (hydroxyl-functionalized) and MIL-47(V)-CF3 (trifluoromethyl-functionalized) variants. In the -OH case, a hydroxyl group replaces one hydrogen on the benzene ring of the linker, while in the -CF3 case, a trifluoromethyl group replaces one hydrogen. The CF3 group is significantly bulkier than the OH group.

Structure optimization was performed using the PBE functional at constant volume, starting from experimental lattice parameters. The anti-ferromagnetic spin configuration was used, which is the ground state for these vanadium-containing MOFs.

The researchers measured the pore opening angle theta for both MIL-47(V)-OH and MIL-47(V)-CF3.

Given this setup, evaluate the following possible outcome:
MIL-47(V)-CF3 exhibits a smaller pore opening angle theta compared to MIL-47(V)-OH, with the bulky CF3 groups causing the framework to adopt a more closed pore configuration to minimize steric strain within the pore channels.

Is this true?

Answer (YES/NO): NO